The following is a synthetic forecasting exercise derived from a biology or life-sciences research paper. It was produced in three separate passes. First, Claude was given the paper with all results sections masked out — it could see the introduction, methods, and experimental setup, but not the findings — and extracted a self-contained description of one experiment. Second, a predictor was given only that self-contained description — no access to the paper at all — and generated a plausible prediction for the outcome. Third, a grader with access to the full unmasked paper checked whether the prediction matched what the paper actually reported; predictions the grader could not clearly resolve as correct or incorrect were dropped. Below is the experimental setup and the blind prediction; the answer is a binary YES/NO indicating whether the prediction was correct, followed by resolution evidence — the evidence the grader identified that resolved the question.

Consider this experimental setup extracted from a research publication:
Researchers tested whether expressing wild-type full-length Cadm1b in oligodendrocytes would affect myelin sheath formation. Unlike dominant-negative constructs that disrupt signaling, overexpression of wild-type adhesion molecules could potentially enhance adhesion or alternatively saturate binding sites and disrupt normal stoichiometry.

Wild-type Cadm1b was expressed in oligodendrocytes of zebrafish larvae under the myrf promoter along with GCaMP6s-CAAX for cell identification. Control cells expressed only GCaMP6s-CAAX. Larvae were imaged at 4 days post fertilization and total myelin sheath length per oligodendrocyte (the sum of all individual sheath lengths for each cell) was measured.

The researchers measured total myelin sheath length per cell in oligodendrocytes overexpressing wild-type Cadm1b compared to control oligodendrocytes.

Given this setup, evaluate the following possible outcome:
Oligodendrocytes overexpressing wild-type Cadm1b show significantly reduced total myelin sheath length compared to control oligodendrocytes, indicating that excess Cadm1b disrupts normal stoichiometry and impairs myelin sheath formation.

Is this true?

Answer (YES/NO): NO